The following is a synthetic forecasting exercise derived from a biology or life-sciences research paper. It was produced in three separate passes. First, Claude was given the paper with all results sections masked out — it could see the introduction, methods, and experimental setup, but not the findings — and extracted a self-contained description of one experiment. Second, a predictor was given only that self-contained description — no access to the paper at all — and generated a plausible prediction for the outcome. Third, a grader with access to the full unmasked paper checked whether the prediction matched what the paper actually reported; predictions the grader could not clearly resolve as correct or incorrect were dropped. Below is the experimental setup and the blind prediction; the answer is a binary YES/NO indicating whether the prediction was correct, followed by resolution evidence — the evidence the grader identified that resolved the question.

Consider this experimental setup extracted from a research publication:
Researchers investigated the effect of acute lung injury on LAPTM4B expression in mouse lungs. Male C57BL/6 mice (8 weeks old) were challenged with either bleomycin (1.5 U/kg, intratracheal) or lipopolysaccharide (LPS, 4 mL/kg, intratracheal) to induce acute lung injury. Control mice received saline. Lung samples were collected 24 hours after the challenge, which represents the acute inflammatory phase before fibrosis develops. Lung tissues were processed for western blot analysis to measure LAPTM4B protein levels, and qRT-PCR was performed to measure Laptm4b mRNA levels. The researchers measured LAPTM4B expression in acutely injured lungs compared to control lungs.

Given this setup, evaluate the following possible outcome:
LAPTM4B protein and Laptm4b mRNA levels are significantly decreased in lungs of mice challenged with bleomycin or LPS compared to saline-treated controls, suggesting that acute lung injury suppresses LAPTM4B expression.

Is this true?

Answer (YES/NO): NO